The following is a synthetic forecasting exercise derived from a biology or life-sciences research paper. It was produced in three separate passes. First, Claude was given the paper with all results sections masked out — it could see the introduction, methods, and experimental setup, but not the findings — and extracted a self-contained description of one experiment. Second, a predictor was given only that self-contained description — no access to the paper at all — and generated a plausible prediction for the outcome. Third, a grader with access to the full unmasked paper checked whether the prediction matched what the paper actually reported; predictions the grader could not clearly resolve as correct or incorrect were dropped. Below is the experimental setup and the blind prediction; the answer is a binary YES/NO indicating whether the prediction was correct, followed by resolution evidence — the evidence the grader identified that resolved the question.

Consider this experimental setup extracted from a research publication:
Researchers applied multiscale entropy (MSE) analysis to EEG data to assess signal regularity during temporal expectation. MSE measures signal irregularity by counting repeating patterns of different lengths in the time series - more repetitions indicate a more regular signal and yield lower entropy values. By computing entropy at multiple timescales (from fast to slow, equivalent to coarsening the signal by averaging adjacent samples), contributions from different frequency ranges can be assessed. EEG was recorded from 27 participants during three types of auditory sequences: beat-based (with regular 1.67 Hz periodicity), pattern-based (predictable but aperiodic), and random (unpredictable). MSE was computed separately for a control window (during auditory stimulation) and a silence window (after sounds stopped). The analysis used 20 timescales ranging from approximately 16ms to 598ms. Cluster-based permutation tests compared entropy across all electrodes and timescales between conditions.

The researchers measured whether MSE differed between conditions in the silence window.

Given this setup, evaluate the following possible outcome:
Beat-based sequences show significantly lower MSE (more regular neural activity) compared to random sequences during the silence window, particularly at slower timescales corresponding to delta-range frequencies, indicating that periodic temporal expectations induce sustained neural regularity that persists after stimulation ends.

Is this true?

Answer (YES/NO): NO